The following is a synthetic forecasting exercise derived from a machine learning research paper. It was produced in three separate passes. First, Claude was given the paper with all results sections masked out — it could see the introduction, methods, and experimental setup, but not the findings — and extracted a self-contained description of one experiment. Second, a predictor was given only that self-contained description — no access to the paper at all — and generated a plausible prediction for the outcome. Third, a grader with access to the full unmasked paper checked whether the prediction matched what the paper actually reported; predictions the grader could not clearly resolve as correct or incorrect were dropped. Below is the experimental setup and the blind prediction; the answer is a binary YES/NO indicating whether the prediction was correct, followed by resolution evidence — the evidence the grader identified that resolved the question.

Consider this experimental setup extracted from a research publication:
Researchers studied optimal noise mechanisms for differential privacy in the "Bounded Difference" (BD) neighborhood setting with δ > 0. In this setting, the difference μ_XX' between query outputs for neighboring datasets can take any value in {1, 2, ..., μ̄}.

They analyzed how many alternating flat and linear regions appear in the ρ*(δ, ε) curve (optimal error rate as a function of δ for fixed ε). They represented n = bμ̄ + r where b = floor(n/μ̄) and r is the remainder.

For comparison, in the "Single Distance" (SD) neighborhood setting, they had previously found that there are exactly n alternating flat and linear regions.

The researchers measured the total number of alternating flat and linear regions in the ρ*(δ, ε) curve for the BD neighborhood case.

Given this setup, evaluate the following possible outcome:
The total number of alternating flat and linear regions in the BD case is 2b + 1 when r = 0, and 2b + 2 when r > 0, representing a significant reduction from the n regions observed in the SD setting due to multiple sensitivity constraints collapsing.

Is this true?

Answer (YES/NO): NO